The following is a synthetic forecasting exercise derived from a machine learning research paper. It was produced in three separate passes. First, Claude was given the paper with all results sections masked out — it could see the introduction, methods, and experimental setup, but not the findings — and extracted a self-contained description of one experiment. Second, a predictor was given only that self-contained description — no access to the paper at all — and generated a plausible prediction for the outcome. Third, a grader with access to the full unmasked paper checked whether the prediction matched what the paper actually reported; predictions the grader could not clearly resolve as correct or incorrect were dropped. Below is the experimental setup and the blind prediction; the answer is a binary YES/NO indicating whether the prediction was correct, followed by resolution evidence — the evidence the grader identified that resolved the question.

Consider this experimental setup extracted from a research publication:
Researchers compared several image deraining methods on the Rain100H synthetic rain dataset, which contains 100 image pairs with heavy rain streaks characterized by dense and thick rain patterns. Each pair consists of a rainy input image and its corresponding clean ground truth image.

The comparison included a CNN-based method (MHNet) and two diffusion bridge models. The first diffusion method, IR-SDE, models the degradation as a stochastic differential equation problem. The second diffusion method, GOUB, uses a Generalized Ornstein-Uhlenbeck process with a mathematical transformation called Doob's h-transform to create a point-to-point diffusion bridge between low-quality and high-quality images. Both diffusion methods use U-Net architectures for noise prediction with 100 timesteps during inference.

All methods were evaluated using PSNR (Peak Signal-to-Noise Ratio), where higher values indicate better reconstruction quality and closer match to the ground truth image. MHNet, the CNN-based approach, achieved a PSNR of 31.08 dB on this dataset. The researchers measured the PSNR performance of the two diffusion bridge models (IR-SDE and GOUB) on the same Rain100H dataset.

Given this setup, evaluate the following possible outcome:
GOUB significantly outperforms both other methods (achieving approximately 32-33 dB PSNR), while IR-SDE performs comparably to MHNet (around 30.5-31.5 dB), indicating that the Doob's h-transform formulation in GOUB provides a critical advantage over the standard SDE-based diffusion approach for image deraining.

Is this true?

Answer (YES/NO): NO